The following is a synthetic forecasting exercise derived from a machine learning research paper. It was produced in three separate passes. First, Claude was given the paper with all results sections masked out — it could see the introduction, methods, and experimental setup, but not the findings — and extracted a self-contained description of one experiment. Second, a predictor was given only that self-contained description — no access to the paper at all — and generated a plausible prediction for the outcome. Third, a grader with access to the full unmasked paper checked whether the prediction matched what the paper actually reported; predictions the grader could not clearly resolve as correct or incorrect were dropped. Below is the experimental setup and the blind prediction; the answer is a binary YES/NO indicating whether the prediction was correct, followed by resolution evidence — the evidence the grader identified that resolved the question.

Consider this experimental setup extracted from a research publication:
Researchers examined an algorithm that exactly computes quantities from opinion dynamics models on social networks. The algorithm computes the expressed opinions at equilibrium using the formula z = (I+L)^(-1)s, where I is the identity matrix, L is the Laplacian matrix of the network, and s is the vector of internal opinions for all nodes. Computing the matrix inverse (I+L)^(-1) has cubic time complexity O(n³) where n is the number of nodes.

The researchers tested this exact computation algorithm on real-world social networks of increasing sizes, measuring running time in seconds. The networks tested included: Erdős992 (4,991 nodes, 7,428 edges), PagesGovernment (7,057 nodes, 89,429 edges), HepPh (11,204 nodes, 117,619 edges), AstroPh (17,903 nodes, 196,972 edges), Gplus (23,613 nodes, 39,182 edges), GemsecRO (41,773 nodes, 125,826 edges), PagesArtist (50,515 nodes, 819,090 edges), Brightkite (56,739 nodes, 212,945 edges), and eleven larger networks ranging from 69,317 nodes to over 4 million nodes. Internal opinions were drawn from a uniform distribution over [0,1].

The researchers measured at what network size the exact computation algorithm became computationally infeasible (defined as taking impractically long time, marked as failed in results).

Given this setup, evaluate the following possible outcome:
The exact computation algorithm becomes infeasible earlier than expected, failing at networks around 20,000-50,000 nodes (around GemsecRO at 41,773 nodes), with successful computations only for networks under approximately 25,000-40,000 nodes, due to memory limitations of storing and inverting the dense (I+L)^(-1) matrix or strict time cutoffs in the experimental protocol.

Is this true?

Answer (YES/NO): NO